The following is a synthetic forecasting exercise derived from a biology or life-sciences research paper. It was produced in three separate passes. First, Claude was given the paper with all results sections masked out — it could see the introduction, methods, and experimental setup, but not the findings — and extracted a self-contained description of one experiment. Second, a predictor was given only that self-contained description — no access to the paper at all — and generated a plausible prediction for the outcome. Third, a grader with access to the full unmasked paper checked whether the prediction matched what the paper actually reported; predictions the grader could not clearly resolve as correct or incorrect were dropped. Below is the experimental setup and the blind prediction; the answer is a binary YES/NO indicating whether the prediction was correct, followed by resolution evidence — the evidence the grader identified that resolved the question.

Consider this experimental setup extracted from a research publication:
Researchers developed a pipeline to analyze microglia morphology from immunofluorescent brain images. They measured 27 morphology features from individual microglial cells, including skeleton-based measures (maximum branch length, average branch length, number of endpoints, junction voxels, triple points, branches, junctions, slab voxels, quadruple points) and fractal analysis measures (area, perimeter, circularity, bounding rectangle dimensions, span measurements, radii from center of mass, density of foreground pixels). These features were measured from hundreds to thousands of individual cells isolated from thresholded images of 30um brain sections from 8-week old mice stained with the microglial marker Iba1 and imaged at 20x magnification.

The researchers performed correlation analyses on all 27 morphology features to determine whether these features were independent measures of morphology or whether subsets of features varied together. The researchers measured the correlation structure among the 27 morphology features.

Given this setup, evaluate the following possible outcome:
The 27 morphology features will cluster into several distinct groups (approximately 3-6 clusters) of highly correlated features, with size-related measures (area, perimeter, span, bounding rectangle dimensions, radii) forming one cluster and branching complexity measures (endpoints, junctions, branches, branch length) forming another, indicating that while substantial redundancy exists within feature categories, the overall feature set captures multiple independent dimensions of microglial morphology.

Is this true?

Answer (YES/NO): NO